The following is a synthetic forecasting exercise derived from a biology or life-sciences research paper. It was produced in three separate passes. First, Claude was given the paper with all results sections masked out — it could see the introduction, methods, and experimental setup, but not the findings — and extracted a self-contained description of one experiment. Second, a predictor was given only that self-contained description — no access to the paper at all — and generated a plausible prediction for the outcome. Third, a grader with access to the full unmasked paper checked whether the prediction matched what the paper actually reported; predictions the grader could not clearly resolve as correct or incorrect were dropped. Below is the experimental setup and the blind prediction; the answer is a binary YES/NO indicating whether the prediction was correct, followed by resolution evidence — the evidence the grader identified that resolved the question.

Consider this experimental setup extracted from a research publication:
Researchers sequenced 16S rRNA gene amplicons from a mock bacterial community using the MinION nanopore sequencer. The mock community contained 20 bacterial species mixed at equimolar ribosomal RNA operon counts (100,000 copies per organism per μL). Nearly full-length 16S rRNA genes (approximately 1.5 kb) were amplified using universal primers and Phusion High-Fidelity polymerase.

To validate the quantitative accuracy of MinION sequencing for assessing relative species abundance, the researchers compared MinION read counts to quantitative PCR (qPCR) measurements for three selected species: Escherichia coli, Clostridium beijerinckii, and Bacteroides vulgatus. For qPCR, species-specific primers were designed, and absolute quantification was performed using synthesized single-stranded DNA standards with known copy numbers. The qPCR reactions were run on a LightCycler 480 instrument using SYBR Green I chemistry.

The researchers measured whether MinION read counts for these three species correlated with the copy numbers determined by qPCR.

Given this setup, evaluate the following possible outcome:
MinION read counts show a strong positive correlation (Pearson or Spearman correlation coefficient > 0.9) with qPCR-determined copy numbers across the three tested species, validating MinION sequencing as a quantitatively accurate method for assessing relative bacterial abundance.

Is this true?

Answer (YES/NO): YES